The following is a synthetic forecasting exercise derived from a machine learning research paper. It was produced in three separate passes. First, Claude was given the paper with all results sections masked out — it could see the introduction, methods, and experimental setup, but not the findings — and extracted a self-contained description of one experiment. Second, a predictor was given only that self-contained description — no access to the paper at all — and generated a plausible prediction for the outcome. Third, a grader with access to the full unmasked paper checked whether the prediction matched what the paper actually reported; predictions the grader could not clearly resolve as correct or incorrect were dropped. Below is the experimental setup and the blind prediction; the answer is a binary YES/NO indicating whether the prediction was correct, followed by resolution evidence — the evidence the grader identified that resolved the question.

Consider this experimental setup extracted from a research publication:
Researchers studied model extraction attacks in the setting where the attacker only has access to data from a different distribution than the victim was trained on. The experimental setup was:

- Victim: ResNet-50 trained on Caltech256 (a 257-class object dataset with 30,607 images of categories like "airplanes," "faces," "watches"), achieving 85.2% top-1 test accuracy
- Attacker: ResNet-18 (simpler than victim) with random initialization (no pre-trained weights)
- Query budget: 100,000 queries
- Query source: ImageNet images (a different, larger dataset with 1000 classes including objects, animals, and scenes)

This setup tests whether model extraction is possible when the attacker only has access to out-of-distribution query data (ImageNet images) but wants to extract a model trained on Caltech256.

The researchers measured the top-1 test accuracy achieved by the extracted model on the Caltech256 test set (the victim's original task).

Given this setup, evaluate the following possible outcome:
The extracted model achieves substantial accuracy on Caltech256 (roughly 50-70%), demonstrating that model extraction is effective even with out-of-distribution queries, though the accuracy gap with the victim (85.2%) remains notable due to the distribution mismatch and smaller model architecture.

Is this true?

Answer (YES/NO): NO